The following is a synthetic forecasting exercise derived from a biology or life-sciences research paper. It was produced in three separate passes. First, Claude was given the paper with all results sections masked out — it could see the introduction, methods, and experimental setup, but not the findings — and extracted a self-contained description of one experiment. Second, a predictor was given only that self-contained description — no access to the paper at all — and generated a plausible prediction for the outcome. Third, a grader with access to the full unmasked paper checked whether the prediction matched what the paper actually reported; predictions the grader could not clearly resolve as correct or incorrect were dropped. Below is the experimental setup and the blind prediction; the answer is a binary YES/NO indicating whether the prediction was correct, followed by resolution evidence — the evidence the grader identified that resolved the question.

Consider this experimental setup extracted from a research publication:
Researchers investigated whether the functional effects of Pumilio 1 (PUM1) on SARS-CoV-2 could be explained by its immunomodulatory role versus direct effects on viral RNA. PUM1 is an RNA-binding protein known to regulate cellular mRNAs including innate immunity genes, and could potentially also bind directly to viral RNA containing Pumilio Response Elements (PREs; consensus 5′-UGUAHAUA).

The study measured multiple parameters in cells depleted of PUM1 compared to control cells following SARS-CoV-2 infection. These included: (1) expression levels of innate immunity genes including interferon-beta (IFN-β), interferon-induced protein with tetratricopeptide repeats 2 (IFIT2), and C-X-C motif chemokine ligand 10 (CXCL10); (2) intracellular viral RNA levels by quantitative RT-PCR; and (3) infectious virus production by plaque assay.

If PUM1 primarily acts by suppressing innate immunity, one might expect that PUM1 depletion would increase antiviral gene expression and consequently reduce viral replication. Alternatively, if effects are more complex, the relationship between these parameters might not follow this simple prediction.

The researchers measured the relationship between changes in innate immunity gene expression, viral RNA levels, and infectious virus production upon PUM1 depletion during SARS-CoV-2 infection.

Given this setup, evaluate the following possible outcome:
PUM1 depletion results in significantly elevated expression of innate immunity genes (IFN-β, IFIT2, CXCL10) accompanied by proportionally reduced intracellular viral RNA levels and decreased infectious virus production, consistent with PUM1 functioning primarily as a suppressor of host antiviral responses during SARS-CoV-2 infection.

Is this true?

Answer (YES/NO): NO